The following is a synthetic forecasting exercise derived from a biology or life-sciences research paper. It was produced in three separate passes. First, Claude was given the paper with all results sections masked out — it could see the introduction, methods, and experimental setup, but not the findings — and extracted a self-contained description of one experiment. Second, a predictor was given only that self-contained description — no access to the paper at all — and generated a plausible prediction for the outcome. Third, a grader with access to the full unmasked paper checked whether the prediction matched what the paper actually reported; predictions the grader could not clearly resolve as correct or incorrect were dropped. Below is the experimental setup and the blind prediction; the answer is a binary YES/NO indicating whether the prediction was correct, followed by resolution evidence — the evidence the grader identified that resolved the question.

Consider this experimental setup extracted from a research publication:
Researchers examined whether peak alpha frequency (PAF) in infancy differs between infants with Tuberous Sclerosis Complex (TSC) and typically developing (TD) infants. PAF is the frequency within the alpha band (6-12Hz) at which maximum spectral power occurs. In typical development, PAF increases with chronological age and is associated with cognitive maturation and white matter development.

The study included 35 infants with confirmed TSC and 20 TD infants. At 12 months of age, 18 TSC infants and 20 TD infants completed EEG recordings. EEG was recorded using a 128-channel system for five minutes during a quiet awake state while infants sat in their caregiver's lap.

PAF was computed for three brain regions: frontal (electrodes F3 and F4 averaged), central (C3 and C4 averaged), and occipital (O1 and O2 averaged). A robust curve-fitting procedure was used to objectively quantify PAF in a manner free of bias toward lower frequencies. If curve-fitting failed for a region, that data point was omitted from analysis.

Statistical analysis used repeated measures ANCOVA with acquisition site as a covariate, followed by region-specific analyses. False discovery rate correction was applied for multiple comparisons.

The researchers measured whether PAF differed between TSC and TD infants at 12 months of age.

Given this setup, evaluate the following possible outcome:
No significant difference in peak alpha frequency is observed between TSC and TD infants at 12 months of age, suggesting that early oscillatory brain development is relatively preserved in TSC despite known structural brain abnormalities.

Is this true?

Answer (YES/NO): YES